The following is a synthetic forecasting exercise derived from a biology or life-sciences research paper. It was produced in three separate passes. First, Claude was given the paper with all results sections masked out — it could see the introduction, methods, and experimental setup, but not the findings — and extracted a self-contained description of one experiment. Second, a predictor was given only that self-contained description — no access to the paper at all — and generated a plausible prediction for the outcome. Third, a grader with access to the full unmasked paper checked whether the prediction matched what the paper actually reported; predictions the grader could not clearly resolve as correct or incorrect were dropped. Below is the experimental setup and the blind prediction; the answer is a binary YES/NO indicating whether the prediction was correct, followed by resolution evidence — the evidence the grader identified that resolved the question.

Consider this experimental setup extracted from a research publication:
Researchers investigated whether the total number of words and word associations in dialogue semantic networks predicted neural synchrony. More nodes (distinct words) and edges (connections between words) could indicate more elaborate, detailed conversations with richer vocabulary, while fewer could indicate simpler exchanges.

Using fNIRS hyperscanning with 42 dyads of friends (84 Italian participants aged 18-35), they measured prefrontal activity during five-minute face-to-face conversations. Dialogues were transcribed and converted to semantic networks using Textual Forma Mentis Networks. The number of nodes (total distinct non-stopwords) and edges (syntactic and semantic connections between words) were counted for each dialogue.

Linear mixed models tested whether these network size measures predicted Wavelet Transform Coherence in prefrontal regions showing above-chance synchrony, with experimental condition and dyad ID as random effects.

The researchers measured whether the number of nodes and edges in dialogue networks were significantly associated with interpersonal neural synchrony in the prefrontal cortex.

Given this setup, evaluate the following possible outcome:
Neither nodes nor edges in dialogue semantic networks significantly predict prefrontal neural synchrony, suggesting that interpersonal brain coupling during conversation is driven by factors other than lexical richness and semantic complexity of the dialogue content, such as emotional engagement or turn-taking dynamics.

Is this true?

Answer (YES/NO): NO